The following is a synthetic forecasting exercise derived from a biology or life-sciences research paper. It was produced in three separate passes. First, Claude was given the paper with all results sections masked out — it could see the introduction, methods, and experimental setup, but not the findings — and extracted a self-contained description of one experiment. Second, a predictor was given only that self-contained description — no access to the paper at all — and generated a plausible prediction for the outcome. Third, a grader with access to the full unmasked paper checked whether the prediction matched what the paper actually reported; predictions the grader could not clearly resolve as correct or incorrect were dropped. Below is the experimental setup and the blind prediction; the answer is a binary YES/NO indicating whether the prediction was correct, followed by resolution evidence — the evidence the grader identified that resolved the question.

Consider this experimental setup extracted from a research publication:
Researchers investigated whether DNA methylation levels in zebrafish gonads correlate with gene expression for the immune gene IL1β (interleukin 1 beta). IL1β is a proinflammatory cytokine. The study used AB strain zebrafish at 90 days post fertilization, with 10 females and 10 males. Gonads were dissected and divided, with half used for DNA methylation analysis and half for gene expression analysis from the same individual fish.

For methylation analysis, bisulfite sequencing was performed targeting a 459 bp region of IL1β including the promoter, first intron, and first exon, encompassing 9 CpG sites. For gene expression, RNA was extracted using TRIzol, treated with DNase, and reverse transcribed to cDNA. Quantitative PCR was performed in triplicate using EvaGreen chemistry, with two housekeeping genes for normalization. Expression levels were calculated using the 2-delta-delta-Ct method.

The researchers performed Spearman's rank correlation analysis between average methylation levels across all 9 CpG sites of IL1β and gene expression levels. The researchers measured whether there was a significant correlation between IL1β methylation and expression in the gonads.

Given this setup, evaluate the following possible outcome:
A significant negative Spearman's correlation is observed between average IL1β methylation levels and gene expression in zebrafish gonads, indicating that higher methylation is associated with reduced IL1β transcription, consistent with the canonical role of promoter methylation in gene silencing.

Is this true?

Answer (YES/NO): NO